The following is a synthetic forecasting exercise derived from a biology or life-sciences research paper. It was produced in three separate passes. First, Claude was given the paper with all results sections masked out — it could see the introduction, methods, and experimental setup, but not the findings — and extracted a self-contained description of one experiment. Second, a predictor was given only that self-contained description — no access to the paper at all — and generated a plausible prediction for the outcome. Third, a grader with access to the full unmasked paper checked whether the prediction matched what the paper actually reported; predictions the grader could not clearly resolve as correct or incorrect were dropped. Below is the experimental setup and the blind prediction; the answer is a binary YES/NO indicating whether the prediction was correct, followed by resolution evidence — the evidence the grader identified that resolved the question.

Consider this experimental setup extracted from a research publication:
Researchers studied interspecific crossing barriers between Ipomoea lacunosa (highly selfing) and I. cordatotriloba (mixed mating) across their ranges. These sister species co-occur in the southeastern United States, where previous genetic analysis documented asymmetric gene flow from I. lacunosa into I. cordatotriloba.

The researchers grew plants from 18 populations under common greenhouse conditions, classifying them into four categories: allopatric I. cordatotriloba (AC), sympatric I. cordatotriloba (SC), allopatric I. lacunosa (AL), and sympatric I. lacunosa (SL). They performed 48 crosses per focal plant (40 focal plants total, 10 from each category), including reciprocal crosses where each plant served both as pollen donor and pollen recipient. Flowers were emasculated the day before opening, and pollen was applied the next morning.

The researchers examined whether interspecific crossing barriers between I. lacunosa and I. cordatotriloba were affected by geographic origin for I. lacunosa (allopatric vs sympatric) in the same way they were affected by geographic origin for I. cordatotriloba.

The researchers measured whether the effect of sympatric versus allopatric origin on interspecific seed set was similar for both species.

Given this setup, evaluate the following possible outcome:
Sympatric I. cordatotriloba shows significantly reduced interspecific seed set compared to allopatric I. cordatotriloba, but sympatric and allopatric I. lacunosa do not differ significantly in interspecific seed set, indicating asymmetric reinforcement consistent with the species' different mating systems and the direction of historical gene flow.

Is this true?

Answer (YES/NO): NO